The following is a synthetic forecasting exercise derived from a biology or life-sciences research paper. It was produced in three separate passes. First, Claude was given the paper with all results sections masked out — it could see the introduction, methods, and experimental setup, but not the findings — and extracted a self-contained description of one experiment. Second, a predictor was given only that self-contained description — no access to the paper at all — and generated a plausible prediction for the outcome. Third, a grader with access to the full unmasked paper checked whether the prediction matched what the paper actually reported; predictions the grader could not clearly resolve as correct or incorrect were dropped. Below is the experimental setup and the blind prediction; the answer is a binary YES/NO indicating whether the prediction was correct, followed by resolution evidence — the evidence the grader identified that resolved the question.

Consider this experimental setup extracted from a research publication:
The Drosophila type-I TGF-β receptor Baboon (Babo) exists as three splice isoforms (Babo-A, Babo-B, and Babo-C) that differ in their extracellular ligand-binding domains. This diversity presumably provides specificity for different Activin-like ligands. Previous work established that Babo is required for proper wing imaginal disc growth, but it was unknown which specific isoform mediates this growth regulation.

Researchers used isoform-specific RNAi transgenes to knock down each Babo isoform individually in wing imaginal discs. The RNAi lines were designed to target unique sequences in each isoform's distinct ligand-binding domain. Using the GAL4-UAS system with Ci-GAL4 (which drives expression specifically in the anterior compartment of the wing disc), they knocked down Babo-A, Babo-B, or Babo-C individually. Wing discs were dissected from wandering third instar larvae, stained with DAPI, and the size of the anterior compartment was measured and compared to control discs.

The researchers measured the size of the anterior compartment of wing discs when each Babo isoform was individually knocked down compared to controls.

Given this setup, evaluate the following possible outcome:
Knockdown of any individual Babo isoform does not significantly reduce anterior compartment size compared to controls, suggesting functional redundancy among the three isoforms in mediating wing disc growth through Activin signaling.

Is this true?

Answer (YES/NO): NO